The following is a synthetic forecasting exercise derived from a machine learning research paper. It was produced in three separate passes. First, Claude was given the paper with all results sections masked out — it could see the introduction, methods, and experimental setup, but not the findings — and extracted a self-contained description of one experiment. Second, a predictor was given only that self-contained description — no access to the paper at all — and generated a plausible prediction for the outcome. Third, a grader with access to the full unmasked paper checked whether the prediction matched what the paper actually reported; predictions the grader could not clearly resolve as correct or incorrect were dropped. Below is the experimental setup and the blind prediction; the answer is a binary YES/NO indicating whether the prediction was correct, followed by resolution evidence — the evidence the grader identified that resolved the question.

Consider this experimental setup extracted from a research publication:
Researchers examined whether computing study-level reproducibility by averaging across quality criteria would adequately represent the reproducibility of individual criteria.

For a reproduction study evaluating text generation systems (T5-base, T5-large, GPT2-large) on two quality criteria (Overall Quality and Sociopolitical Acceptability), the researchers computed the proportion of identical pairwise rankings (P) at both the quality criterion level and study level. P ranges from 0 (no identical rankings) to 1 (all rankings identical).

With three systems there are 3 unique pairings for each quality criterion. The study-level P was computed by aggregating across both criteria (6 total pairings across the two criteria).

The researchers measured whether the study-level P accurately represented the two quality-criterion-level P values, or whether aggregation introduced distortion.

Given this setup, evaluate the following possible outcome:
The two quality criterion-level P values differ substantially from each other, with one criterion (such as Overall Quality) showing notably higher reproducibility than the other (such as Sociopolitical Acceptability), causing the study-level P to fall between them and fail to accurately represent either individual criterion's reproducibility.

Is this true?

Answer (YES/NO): NO